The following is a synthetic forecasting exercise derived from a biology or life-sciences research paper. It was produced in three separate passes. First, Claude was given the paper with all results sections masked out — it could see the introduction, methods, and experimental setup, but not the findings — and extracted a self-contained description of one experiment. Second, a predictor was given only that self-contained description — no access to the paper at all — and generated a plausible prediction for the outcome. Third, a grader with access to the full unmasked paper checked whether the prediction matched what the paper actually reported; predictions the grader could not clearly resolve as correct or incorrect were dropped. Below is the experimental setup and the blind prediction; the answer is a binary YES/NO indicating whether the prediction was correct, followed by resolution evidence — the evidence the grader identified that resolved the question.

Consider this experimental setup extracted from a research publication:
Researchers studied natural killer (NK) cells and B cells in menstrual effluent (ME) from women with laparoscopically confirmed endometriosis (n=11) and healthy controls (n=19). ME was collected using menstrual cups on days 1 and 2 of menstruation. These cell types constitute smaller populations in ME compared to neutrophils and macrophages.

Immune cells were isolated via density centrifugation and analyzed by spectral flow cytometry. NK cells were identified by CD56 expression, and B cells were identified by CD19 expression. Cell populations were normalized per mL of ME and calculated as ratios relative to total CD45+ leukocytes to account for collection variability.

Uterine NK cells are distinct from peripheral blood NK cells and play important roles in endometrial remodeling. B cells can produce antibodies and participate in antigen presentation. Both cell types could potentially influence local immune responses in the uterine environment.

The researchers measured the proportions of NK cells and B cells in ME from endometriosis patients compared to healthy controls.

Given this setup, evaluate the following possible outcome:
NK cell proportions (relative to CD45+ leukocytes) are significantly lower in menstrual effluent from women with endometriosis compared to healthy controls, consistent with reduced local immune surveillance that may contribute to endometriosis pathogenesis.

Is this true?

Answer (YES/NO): NO